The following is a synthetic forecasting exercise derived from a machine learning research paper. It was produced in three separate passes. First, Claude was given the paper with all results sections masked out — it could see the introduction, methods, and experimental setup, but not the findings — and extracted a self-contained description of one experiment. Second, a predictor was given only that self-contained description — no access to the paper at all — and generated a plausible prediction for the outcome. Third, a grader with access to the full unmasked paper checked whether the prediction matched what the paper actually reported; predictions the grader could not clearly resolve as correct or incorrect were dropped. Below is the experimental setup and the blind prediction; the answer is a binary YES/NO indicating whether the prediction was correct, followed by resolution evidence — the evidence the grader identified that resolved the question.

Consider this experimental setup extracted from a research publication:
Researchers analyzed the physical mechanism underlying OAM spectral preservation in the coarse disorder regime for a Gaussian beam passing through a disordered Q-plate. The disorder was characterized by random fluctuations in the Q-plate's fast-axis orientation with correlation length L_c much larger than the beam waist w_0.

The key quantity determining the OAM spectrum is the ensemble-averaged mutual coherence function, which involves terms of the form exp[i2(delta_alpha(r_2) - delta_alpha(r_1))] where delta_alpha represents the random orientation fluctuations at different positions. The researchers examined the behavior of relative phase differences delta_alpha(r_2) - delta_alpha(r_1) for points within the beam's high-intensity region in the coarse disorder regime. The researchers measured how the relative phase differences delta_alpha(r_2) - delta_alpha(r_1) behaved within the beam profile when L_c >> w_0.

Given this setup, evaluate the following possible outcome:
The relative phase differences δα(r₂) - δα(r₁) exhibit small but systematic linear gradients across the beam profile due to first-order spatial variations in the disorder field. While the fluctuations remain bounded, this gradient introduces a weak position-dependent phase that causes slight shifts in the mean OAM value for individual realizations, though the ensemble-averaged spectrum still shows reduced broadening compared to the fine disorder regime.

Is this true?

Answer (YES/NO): NO